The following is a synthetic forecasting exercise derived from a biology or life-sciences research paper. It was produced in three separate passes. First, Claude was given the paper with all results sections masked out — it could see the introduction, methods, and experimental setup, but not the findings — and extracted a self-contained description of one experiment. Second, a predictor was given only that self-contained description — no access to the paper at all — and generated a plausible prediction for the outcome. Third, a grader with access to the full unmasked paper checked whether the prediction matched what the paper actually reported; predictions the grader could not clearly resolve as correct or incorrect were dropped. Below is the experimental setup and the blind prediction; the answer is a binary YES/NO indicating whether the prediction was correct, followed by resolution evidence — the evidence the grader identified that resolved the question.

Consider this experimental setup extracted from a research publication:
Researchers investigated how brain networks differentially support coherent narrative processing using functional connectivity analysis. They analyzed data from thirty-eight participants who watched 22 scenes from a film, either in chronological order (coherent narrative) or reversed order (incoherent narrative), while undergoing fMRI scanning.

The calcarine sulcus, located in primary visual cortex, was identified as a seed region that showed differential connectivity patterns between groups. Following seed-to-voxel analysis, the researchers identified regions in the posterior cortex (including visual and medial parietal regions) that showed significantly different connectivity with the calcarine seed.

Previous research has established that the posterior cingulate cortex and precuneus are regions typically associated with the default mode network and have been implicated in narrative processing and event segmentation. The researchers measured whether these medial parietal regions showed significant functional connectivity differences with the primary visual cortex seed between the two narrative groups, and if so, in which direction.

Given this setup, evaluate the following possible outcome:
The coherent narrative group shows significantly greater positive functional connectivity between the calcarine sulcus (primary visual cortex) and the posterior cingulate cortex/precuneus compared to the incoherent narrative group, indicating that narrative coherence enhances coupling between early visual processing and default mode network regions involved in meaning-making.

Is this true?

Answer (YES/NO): YES